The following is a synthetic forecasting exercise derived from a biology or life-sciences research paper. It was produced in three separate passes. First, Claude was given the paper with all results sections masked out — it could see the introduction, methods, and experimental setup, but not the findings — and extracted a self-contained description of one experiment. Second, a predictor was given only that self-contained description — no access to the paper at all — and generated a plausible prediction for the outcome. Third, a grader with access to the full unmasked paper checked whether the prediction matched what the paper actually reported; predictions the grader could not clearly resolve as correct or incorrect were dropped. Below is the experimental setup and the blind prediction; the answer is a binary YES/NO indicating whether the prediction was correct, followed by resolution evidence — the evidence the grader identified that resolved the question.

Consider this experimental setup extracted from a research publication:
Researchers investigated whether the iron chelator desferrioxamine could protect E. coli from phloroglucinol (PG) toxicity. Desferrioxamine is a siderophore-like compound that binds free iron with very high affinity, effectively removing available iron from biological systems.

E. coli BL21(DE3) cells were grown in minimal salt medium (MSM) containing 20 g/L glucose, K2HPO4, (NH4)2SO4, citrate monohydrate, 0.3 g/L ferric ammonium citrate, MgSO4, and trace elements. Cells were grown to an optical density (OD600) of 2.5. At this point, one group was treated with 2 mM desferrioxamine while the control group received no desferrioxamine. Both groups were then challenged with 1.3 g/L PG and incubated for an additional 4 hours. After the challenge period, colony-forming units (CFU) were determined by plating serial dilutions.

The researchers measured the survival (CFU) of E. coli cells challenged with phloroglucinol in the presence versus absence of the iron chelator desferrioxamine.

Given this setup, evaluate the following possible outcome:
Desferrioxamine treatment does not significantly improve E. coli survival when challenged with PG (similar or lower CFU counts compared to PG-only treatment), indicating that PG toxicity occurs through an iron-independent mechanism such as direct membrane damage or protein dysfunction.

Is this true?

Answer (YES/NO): NO